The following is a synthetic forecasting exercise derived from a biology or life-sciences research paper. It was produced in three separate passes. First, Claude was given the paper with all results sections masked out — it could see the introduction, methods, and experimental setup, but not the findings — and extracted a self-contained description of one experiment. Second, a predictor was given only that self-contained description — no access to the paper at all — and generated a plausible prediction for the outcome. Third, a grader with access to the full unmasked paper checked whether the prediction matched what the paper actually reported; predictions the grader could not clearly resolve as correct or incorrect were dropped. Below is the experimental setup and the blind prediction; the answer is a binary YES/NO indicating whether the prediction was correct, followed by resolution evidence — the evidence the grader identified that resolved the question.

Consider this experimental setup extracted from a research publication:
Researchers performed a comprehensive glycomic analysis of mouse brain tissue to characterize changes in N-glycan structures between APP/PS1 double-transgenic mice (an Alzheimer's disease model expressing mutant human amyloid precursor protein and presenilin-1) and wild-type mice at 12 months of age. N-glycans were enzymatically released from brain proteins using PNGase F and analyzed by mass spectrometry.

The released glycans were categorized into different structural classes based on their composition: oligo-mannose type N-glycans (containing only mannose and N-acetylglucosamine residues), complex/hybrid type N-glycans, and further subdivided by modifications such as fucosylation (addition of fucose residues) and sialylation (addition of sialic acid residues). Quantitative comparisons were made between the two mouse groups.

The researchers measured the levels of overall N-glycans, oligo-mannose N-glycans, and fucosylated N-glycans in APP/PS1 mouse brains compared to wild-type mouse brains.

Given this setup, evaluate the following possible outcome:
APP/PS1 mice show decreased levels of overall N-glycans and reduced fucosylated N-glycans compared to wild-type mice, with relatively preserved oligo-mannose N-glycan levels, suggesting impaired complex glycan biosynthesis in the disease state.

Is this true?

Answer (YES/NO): NO